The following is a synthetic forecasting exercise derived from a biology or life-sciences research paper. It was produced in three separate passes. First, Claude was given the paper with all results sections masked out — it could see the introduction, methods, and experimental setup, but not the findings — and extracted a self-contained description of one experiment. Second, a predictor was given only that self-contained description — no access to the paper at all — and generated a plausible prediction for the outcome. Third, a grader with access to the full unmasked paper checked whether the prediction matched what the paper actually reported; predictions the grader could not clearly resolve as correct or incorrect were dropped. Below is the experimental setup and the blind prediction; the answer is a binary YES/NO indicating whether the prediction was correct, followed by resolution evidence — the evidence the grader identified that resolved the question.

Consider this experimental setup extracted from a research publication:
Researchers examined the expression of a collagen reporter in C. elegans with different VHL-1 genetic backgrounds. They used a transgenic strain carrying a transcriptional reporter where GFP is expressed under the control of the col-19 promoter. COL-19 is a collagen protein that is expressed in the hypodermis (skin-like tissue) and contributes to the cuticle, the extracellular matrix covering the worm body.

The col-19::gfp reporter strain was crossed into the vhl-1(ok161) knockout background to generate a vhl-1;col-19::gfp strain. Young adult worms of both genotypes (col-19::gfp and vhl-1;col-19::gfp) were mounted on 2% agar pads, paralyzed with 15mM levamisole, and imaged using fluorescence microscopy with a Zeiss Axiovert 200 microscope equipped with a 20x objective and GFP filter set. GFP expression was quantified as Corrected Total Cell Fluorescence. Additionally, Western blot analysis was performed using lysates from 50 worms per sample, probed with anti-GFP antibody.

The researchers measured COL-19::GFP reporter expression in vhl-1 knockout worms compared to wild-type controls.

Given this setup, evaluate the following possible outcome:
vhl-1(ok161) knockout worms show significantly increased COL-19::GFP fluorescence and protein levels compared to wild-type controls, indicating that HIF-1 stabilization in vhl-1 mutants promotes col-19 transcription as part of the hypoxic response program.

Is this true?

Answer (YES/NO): YES